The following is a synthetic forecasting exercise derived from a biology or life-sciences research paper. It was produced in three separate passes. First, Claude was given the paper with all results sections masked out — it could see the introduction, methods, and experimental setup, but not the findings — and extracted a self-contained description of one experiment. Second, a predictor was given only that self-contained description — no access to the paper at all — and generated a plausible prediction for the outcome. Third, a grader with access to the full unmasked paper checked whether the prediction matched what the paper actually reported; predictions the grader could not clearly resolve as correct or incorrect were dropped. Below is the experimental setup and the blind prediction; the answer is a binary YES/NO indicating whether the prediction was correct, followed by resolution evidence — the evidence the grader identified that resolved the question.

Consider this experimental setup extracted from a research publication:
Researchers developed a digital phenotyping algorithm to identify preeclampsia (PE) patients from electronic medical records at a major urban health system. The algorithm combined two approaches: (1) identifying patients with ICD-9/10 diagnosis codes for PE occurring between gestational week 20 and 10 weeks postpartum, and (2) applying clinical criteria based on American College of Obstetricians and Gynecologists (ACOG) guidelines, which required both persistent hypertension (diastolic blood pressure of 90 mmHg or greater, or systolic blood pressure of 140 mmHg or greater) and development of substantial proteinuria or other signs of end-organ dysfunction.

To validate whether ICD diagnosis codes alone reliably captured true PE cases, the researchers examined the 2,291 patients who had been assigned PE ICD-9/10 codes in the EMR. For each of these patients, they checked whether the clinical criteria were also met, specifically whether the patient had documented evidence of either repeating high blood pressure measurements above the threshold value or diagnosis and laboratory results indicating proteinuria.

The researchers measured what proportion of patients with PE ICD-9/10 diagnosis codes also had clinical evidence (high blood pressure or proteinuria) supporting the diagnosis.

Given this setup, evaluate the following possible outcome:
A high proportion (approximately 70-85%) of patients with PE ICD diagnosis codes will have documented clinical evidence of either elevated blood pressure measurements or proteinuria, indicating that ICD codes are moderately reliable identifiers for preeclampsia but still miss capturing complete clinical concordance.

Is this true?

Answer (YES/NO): NO